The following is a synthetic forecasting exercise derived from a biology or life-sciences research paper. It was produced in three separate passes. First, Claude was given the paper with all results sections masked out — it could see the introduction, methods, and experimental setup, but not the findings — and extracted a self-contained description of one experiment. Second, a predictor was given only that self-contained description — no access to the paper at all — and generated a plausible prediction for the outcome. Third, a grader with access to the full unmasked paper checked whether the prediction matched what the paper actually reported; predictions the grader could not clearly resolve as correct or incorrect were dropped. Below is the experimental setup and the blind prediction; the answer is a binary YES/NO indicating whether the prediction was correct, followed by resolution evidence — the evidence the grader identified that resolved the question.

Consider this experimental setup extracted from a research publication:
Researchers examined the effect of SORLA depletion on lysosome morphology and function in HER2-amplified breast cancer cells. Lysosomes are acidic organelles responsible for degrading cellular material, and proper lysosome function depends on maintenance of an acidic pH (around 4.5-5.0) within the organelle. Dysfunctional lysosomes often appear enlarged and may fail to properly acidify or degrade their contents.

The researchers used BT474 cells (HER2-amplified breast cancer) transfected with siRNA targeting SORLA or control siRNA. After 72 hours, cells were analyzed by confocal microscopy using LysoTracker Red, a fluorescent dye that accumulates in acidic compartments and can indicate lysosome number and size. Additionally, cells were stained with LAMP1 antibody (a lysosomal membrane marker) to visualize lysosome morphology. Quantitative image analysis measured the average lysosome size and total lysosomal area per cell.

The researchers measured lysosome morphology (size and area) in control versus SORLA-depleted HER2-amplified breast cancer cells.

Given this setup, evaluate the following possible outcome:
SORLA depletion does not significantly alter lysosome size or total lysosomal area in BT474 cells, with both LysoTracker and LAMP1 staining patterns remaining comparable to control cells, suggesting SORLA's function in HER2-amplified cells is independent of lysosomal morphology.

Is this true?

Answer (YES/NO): NO